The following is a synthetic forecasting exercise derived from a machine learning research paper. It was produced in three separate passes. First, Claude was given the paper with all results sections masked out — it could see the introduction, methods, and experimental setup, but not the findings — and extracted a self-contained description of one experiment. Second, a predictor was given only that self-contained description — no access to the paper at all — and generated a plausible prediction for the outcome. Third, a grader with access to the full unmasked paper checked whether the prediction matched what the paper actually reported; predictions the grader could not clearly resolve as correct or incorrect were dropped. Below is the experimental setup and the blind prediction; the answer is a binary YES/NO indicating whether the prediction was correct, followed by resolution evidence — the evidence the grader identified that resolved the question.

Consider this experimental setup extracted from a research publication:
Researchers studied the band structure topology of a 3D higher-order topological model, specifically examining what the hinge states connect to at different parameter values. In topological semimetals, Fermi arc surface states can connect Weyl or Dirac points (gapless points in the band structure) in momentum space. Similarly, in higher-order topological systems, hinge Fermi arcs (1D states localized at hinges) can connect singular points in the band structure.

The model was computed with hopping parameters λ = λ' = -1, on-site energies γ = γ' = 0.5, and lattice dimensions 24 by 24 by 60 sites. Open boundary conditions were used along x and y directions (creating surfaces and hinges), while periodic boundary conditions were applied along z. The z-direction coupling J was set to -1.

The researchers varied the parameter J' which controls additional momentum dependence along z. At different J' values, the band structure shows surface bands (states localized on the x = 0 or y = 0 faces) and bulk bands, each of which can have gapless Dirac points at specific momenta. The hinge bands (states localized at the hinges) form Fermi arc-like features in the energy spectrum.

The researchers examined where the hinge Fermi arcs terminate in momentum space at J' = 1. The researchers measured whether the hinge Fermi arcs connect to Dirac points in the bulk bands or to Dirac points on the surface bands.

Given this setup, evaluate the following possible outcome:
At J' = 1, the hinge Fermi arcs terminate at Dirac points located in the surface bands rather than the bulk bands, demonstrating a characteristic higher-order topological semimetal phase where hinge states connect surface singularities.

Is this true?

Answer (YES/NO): NO